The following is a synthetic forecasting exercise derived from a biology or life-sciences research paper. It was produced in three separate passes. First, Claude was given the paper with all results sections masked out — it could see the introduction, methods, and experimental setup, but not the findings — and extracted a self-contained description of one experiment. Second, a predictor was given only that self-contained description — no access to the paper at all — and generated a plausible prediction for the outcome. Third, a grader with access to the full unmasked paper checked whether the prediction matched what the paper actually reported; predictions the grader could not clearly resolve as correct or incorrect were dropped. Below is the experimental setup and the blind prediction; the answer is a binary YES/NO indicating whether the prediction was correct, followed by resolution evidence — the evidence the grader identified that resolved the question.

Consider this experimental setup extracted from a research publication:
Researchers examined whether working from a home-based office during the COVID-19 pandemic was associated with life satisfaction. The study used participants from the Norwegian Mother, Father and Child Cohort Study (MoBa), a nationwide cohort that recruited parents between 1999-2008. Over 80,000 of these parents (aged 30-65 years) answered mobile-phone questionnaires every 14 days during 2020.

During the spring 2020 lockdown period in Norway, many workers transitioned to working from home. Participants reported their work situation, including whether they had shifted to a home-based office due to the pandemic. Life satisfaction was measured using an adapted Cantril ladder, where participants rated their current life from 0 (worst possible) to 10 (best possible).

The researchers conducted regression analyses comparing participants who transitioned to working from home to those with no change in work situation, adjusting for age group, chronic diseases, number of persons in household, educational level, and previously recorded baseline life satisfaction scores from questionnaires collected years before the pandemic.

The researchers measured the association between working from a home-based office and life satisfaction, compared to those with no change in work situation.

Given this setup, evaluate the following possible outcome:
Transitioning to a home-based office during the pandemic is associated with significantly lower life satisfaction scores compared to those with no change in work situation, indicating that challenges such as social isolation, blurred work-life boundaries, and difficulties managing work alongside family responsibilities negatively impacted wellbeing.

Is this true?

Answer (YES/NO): YES